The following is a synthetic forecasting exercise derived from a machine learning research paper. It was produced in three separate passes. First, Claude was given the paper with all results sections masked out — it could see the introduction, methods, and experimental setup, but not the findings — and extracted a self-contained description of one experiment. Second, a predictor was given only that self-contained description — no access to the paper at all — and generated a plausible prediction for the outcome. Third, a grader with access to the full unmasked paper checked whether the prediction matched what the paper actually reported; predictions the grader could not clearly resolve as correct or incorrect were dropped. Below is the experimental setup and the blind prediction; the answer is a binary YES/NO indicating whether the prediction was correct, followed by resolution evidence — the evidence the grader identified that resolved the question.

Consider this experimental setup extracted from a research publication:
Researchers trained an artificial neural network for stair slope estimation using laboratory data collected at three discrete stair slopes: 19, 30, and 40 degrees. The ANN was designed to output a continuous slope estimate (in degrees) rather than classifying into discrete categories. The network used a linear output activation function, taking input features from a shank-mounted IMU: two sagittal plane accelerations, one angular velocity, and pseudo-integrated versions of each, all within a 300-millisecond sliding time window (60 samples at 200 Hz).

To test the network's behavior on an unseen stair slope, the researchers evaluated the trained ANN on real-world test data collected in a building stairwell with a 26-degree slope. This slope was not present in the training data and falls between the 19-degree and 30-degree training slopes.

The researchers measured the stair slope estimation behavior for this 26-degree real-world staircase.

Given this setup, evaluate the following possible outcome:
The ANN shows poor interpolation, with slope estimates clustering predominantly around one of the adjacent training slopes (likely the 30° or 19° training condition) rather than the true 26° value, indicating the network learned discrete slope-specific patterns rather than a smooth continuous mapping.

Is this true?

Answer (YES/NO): NO